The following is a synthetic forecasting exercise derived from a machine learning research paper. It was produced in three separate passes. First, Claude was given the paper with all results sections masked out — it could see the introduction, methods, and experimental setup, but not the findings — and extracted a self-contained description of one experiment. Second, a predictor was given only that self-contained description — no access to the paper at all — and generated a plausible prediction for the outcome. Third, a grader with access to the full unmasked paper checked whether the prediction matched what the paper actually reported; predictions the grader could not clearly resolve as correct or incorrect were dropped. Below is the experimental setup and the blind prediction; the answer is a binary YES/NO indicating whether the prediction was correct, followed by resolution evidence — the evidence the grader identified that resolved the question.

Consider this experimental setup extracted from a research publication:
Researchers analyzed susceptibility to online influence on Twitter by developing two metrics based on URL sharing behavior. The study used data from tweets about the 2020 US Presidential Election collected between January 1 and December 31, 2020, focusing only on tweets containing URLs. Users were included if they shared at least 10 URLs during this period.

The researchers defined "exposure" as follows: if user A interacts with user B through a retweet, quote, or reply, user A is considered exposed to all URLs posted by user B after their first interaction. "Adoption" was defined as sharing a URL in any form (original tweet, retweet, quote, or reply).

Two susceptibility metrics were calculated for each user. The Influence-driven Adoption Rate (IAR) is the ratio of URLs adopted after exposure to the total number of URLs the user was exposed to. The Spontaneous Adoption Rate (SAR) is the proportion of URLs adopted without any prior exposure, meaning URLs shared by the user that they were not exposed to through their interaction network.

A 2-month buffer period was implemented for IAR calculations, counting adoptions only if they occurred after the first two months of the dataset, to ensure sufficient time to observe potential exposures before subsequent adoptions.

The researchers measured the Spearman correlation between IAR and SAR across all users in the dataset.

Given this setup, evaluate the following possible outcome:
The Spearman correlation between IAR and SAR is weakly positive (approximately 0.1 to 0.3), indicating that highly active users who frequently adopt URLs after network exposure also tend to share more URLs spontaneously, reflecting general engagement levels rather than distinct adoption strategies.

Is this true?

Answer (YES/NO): NO